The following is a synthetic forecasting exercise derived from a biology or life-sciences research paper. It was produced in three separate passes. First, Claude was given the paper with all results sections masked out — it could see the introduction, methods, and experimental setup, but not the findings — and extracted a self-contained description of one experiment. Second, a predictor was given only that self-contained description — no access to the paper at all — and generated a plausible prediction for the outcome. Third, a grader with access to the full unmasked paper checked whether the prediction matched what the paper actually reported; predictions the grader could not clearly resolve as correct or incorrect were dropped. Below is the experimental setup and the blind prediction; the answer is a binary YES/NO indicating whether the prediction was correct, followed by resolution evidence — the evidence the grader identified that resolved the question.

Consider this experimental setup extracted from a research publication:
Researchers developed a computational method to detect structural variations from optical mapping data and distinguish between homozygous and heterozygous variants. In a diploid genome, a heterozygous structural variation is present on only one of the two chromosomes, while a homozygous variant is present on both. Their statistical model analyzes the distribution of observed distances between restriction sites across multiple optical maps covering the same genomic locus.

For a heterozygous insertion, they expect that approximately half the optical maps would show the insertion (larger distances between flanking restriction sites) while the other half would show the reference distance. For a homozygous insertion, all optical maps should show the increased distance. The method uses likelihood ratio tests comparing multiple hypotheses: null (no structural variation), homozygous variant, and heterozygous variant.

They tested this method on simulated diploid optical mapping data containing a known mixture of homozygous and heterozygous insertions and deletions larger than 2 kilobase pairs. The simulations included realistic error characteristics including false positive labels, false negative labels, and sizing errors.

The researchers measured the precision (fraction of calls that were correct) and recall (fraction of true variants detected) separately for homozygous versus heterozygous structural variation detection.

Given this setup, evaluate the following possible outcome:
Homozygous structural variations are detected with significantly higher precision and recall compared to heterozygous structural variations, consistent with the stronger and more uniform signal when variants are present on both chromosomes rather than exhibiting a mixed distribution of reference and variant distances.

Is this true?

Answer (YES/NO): NO